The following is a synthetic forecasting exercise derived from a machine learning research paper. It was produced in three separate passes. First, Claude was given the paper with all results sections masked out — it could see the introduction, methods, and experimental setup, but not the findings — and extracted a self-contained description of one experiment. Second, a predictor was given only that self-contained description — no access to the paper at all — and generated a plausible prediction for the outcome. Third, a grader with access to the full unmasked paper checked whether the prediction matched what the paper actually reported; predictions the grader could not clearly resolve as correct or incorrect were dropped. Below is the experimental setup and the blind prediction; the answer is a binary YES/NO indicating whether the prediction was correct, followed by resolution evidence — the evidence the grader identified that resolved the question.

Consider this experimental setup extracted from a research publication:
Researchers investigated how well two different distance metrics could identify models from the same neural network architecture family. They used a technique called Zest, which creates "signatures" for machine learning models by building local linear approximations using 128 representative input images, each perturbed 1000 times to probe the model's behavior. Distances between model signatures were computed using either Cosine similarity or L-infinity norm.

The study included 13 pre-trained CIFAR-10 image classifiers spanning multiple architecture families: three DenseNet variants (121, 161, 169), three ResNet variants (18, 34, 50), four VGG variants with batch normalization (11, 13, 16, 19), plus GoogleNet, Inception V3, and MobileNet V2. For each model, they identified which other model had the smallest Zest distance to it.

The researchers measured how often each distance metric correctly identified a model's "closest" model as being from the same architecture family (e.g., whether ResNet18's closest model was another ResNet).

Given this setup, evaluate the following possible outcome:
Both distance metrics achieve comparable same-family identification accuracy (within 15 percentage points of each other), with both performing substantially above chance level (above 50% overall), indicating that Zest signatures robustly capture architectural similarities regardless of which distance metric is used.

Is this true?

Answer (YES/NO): NO